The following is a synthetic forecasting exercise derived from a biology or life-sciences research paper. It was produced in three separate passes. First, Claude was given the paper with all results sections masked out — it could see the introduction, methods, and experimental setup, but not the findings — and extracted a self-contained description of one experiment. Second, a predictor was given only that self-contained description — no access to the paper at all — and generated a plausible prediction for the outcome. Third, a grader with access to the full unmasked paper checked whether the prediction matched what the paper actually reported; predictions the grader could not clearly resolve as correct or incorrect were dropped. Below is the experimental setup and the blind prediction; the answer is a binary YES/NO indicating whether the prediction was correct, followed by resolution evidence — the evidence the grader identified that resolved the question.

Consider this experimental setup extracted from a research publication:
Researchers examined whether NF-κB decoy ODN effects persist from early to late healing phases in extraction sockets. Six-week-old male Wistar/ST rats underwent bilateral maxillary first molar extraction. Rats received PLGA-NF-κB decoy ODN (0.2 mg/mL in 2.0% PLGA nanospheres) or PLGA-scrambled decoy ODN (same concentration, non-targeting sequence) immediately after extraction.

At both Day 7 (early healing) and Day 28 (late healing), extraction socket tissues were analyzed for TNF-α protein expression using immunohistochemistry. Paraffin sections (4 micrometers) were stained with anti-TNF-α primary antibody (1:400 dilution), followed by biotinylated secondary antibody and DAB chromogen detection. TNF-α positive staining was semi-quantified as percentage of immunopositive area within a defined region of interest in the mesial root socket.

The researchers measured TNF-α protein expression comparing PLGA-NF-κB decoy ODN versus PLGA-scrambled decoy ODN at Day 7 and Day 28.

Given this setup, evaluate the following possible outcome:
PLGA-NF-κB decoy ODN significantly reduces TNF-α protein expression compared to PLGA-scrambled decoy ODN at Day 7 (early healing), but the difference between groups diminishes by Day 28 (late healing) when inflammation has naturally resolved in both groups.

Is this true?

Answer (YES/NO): NO